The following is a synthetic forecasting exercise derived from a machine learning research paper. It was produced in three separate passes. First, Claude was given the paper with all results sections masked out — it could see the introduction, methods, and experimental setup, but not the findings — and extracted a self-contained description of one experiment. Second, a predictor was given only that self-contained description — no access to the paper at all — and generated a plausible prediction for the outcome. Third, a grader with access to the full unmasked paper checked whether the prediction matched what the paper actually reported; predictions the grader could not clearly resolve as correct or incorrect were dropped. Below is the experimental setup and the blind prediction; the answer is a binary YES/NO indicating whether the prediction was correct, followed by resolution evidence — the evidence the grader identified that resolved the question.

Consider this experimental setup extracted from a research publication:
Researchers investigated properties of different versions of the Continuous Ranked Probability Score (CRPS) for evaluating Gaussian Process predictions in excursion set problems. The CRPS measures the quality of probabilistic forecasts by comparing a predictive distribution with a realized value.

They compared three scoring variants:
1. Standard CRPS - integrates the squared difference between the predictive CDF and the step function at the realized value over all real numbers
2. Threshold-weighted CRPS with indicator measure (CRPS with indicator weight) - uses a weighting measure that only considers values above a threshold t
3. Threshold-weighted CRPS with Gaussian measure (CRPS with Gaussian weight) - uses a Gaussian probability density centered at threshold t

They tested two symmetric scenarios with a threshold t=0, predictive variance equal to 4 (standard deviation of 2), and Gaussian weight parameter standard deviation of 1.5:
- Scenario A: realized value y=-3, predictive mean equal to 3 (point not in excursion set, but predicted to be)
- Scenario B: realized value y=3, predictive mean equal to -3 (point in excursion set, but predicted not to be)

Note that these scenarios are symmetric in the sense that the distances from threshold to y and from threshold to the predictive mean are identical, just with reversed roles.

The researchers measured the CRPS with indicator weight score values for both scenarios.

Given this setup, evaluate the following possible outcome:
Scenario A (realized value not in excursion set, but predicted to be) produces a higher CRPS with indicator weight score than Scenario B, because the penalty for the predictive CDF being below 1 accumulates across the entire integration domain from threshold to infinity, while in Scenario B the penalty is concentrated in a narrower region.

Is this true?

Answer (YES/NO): NO